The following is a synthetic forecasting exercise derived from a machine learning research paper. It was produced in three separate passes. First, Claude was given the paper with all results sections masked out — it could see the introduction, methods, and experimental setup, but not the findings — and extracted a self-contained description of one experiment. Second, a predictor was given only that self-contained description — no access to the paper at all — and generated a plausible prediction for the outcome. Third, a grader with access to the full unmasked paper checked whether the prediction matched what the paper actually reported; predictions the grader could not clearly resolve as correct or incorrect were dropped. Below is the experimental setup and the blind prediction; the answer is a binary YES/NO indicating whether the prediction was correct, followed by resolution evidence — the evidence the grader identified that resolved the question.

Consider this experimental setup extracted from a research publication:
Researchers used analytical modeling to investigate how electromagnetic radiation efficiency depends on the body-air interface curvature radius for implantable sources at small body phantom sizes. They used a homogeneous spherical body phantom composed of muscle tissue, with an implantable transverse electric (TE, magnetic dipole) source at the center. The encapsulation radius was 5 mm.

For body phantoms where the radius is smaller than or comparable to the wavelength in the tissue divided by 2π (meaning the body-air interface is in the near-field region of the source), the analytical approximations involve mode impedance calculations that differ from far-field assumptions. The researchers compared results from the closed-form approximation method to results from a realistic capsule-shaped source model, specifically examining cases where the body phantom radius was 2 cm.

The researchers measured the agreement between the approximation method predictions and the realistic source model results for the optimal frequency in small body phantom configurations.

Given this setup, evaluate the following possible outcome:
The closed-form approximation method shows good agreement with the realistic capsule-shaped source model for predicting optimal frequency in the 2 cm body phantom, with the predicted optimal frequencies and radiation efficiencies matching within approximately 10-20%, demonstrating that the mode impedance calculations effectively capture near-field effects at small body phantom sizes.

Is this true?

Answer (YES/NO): NO